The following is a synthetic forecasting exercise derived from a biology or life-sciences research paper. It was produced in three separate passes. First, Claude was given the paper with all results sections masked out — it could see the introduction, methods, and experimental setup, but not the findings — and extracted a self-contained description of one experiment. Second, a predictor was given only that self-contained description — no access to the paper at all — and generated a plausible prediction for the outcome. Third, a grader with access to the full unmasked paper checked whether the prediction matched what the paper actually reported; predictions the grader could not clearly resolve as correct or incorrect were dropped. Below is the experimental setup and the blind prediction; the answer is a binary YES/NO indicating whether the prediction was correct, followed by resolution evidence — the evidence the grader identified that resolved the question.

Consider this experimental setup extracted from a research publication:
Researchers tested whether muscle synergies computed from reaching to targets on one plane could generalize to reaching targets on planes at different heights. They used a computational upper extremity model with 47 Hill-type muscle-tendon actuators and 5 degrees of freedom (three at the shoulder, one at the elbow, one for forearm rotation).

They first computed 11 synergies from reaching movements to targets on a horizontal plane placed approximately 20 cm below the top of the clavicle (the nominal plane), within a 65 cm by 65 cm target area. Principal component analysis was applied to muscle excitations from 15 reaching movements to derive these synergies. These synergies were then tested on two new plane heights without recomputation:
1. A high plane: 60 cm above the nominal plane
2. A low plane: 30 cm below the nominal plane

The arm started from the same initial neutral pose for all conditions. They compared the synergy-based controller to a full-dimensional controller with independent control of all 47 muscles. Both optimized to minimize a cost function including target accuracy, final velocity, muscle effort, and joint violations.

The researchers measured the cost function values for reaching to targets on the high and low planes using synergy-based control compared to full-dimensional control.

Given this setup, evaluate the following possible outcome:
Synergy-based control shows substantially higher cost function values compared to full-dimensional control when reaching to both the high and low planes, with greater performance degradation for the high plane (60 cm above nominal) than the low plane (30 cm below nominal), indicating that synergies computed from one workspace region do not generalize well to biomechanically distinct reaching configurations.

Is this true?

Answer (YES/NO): NO